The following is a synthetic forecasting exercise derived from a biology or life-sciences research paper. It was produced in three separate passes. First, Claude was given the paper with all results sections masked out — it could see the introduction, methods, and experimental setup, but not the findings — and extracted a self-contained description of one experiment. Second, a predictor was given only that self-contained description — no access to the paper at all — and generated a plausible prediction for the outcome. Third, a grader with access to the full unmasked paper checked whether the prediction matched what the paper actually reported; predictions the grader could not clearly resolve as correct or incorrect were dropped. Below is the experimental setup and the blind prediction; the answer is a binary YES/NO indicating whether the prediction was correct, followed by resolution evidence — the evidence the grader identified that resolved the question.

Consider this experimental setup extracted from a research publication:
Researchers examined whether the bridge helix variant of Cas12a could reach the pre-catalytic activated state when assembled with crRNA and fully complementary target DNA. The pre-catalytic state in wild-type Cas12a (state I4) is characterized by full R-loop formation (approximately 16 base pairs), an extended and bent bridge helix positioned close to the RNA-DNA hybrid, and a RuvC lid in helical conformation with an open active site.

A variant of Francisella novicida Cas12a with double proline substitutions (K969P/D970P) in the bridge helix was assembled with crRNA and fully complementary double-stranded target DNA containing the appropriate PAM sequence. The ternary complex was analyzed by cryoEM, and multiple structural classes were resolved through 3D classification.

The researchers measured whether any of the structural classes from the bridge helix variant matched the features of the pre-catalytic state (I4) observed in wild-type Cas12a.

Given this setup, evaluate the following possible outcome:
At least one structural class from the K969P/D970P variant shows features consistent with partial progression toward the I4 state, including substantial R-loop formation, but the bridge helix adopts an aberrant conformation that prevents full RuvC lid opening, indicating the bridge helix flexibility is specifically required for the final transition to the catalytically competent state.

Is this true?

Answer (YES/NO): YES